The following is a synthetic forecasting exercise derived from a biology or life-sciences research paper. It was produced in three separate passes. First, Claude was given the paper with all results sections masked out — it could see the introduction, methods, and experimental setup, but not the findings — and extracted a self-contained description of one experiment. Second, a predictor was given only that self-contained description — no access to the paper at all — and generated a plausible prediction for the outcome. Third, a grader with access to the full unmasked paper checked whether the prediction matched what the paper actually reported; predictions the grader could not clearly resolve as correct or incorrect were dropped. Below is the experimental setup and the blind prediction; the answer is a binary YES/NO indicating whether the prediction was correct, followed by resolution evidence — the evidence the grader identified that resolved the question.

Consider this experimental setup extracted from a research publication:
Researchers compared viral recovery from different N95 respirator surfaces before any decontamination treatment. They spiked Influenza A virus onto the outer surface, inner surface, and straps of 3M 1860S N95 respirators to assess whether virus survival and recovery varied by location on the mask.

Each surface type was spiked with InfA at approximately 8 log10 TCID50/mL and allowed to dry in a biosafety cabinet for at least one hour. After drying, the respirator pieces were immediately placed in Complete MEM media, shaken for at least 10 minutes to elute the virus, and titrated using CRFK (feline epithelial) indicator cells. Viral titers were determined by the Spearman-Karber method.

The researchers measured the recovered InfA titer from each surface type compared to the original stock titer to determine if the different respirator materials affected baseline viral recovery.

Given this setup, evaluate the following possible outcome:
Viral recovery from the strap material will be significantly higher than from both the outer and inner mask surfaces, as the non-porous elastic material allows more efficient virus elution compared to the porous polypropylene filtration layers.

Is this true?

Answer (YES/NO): NO